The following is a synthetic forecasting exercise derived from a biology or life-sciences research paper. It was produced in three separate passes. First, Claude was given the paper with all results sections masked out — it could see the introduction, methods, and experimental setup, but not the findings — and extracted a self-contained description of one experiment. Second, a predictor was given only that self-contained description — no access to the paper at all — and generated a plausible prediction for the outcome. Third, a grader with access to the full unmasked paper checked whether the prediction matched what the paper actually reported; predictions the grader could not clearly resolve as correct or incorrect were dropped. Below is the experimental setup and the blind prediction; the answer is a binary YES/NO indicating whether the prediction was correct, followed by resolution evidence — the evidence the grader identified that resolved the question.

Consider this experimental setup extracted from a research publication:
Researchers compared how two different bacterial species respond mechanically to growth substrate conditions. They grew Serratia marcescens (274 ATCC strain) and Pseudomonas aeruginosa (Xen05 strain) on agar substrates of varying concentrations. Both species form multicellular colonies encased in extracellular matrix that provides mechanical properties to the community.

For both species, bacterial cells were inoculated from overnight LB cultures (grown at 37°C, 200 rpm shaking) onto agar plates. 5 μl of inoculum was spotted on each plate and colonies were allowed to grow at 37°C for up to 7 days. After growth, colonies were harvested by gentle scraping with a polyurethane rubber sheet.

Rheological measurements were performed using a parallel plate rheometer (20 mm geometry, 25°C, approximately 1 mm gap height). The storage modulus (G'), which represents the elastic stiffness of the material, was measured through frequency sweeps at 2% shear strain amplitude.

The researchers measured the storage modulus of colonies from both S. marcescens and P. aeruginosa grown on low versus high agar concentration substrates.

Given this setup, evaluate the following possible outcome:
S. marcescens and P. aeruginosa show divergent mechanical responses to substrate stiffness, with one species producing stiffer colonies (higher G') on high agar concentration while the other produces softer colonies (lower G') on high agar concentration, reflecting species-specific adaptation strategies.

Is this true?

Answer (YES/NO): NO